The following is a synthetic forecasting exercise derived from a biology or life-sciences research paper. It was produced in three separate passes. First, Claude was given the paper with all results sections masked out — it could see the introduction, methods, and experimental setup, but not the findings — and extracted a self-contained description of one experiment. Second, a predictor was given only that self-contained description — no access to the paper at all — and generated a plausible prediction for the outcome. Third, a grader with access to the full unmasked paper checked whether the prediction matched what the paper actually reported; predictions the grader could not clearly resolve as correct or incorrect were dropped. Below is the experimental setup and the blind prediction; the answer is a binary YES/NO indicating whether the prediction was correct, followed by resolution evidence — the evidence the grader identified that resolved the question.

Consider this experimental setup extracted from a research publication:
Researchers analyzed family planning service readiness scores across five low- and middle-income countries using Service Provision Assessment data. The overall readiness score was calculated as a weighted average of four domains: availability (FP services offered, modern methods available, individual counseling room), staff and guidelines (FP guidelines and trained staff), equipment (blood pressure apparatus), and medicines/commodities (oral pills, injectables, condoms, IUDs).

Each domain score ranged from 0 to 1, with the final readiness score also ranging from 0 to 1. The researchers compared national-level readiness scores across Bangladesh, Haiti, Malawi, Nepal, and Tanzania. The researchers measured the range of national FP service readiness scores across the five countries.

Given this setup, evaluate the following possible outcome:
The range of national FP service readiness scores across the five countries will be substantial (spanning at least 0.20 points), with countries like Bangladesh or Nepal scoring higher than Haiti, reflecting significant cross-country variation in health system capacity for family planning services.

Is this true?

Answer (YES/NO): NO